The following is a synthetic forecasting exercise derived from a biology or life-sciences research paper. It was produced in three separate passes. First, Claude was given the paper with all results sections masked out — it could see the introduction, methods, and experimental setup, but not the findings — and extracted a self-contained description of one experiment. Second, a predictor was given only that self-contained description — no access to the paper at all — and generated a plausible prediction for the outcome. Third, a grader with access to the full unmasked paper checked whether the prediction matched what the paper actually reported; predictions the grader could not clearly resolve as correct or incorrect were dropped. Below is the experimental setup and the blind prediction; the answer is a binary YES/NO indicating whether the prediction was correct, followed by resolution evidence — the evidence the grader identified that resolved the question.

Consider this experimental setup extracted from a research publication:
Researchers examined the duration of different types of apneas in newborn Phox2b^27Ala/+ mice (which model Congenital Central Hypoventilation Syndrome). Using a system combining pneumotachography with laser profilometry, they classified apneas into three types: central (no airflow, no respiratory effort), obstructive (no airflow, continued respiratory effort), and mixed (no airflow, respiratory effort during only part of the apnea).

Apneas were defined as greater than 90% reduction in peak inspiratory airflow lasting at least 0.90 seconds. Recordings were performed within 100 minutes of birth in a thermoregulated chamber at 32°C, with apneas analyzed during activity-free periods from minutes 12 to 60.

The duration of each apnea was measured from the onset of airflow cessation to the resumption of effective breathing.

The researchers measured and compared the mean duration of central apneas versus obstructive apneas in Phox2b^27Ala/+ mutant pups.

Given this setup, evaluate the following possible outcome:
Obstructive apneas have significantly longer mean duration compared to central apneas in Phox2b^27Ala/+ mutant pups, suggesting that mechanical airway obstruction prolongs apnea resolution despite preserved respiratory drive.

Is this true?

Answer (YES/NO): YES